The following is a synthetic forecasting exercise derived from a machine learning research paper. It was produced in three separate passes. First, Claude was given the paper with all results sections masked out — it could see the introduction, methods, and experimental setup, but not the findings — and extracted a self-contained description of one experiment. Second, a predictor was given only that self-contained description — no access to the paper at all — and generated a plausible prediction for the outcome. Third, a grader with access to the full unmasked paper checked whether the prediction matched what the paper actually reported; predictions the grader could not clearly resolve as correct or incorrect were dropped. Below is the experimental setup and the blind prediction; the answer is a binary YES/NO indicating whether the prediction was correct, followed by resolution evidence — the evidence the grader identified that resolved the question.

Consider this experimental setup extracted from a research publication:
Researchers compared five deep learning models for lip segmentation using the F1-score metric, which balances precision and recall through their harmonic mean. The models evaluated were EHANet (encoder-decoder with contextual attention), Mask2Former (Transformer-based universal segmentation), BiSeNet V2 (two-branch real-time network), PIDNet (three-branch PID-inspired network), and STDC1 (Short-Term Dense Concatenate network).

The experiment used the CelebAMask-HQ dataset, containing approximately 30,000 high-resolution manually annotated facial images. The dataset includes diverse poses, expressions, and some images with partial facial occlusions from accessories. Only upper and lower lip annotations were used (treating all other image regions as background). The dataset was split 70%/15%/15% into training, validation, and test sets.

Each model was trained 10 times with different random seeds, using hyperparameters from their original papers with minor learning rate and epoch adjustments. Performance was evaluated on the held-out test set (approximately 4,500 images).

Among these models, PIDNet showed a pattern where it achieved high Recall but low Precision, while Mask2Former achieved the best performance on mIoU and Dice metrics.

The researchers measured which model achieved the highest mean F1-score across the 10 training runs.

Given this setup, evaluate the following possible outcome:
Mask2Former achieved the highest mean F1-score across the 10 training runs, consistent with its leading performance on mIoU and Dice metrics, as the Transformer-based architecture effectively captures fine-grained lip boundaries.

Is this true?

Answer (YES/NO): NO